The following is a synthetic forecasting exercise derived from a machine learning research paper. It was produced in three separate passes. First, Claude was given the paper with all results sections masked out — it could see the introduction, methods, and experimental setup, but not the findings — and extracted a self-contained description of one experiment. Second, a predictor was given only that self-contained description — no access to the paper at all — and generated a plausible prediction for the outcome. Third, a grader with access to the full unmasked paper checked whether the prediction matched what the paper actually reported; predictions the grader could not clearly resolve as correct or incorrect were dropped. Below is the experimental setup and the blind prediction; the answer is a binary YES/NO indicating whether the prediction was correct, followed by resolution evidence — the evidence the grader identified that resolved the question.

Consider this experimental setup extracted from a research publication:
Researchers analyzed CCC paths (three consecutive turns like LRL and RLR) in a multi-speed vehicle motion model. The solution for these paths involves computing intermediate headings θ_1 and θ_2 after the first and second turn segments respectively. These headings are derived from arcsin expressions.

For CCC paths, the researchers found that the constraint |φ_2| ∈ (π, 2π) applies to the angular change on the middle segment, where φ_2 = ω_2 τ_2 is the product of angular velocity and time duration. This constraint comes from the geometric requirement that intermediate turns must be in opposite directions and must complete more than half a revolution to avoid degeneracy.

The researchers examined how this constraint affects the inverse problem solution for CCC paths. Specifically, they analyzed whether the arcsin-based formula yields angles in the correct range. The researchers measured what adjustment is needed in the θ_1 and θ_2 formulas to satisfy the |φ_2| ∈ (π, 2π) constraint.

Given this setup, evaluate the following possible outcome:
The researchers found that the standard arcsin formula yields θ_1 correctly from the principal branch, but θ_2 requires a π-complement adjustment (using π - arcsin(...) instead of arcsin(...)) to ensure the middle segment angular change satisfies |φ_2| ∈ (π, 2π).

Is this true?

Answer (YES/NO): NO